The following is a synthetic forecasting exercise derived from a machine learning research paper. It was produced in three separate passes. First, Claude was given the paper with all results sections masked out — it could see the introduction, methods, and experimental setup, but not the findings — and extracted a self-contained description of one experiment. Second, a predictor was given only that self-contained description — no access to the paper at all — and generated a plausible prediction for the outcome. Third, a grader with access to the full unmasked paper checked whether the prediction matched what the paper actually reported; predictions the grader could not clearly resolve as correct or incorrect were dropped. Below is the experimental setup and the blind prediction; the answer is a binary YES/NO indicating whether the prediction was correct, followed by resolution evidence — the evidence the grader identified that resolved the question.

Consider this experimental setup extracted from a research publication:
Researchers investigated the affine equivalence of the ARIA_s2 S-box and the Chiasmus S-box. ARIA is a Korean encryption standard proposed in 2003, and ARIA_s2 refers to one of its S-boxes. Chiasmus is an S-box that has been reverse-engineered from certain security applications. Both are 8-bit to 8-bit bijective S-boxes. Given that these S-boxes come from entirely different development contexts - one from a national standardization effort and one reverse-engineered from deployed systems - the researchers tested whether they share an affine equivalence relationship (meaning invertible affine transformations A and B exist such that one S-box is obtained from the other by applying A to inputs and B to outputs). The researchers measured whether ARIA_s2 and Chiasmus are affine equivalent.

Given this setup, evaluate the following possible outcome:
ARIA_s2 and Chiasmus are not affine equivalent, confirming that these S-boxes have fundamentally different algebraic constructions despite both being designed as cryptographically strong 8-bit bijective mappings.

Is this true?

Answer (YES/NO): NO